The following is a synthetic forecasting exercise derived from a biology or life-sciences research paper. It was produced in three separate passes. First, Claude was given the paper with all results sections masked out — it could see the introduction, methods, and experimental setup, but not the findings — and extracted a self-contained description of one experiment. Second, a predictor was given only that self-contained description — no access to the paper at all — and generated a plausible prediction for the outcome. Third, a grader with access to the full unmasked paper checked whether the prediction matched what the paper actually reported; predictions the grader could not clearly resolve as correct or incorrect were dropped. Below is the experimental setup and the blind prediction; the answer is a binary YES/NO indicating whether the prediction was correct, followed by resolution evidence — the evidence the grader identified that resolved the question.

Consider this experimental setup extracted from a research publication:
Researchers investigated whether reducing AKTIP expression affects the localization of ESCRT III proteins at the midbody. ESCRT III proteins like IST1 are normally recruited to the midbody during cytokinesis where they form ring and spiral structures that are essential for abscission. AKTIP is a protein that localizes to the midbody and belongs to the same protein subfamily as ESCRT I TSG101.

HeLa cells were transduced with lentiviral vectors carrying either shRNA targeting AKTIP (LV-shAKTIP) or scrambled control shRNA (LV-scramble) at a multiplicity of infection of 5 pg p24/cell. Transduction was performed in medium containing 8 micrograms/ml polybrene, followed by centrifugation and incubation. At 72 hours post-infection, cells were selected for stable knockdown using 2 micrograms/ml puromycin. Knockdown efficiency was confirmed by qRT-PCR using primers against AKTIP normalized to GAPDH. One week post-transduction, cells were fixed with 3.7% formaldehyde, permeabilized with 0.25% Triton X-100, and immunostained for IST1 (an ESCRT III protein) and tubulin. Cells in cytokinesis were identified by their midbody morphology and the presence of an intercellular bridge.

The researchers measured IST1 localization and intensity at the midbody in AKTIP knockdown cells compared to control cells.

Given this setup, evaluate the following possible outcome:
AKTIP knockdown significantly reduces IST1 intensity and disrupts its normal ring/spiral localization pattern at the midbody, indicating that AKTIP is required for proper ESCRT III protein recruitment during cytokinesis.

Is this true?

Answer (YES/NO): YES